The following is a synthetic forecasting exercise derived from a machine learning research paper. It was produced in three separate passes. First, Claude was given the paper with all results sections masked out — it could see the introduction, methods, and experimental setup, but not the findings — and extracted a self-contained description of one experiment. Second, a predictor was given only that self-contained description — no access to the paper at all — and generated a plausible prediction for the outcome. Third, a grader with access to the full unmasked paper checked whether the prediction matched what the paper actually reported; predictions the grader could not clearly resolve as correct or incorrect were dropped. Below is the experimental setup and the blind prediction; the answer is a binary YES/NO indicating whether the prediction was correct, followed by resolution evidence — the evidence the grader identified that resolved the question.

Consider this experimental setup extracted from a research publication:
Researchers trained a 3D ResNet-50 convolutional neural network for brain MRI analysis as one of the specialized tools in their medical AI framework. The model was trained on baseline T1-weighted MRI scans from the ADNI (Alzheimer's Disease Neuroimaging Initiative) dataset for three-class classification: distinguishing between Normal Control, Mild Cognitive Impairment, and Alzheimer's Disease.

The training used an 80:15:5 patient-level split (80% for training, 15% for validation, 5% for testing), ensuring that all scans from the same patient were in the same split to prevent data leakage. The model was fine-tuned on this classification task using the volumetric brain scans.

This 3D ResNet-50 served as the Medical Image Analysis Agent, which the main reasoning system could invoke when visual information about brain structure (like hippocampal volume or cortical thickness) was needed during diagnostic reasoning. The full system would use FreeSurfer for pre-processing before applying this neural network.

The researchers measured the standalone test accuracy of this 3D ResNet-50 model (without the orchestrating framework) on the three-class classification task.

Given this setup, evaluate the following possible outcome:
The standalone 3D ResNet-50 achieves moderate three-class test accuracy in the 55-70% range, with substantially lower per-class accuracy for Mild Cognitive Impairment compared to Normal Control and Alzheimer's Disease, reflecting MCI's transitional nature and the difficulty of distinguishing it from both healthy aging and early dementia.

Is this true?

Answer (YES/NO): NO